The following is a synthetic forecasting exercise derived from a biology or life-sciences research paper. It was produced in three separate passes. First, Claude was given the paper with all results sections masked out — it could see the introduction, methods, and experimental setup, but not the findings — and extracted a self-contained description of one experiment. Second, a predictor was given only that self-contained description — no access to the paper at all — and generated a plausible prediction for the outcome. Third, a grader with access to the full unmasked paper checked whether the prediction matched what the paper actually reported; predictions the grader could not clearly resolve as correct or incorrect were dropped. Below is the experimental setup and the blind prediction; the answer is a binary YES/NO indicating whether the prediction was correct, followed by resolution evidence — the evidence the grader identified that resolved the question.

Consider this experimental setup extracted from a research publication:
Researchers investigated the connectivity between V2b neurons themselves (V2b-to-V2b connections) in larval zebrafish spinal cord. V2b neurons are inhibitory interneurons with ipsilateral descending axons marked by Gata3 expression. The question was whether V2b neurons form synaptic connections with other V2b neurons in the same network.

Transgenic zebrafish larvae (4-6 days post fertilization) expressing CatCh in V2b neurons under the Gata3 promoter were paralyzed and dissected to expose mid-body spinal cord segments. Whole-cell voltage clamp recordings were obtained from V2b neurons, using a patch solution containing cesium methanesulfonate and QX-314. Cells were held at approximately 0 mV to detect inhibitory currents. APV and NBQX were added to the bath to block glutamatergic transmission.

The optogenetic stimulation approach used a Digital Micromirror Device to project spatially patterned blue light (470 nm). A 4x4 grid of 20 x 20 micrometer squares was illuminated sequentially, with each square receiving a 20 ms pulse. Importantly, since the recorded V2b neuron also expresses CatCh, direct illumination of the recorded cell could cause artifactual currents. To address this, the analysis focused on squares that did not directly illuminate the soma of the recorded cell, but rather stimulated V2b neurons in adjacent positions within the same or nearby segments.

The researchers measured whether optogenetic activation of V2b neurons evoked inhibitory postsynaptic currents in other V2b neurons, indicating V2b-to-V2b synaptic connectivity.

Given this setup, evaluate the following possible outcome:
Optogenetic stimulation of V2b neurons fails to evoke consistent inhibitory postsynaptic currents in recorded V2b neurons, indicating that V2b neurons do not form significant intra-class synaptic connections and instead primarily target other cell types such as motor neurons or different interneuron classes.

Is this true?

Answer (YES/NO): NO